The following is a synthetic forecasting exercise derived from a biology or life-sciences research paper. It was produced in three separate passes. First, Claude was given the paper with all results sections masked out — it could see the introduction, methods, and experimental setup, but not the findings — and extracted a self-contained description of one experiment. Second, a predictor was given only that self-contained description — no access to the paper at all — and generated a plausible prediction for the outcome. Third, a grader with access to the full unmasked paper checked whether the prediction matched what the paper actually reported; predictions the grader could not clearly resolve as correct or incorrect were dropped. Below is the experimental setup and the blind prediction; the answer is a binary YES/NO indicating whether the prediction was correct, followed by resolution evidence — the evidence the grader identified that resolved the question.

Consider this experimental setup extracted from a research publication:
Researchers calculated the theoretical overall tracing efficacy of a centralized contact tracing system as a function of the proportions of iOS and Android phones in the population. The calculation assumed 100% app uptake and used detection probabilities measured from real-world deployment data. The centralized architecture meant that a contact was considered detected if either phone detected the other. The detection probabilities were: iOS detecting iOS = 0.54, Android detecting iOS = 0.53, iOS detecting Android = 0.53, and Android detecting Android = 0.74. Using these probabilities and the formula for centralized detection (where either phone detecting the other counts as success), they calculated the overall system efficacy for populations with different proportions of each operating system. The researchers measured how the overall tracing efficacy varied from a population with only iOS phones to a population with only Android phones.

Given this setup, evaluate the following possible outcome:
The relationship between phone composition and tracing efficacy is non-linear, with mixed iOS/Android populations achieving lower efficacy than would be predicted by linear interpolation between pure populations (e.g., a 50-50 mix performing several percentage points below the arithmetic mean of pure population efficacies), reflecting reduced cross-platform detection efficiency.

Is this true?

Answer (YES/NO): YES